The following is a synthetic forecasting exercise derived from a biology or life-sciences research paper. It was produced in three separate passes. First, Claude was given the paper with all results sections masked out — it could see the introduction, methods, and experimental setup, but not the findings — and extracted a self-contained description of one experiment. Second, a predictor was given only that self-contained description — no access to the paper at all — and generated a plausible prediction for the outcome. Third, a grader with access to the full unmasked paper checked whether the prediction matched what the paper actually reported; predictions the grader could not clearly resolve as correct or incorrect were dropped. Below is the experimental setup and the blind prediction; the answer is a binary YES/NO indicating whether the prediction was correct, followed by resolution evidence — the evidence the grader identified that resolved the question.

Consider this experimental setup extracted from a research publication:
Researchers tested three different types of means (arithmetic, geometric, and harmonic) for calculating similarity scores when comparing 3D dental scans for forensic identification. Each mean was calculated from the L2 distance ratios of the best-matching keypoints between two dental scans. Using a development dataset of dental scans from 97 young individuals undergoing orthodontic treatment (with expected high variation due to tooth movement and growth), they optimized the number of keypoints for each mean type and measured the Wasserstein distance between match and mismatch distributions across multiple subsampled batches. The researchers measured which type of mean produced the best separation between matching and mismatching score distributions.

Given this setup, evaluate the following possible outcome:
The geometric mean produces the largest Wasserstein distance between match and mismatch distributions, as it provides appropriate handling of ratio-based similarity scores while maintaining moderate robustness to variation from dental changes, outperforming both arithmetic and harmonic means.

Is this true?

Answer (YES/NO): NO